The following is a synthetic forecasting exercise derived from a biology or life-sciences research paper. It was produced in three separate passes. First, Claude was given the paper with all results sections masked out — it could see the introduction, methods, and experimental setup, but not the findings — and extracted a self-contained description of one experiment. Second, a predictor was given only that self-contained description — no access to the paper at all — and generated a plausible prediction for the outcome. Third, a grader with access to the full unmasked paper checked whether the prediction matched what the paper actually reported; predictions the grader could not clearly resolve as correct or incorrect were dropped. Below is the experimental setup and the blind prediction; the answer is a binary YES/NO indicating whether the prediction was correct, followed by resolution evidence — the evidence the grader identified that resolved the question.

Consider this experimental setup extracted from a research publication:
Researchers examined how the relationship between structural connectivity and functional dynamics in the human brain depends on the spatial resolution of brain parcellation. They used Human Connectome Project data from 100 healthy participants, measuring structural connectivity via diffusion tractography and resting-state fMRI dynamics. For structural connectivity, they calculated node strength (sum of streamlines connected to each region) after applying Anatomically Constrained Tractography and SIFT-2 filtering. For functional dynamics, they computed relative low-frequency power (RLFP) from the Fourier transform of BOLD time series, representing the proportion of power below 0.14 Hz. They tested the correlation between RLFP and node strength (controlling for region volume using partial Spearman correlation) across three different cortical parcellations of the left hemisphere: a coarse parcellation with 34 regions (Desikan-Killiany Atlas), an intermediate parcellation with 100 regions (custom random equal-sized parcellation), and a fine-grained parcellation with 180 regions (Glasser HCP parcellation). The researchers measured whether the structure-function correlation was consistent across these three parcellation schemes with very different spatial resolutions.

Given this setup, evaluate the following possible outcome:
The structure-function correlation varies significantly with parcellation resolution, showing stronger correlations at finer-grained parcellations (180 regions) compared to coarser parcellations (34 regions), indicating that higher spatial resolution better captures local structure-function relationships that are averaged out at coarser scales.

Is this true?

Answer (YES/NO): NO